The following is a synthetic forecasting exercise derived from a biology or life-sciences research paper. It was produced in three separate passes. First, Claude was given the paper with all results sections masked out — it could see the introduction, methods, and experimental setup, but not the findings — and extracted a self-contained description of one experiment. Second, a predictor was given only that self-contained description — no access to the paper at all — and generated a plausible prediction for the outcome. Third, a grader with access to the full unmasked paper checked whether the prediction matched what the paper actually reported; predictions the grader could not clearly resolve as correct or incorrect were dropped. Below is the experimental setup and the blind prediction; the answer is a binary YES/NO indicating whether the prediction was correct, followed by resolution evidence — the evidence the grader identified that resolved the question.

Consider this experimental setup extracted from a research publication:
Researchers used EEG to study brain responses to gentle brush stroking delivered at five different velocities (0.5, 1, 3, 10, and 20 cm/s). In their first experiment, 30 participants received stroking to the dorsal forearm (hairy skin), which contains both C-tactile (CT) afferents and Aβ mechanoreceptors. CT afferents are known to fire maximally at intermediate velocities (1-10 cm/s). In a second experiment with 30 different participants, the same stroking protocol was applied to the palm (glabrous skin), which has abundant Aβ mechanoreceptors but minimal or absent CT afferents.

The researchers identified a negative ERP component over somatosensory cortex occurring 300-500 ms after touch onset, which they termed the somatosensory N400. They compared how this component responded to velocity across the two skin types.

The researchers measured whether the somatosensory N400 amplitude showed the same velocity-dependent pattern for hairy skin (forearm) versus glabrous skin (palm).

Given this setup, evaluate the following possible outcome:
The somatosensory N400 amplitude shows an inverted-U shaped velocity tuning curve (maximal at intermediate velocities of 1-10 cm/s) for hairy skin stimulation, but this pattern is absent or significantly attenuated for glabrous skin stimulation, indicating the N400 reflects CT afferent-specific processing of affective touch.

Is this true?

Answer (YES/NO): YES